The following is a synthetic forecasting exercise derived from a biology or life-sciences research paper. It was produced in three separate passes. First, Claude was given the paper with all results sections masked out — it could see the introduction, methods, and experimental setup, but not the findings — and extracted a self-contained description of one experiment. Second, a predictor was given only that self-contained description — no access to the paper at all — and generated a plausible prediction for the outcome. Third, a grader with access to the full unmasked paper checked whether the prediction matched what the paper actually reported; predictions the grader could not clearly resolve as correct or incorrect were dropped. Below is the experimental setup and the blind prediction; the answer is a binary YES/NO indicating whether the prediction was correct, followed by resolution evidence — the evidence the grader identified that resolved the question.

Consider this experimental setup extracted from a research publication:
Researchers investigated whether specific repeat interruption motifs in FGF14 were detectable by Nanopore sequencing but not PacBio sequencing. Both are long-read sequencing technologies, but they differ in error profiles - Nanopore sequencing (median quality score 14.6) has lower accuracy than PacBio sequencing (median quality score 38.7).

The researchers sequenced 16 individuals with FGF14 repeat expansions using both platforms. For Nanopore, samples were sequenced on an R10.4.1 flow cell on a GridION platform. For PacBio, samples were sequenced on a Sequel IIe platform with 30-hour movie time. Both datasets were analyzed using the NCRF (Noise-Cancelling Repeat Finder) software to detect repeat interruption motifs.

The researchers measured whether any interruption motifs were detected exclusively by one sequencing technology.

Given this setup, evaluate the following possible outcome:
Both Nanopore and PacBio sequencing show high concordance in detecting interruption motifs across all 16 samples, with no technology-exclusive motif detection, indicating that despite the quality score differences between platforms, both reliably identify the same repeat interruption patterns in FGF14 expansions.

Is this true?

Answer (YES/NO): NO